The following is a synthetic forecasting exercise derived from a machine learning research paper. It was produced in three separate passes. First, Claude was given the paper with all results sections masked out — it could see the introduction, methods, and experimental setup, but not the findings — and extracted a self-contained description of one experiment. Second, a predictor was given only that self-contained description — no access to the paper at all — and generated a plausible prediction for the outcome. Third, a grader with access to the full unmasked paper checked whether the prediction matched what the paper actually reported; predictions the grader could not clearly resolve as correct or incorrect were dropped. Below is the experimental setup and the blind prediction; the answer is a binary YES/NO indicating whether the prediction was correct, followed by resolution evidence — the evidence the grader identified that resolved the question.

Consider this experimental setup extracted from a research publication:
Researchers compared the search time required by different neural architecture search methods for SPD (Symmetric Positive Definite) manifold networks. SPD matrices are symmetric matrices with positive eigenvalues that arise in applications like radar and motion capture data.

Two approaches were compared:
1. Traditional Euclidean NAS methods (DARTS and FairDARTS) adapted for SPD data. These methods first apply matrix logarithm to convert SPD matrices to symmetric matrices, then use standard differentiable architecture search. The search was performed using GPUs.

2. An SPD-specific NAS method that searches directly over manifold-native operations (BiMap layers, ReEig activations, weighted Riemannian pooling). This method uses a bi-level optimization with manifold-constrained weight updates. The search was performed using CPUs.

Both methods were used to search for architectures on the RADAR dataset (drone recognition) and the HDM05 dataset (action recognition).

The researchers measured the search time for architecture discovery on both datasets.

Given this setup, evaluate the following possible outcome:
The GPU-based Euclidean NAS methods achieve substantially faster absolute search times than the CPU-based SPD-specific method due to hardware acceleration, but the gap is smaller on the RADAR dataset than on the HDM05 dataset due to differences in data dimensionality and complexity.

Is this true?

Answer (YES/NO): YES